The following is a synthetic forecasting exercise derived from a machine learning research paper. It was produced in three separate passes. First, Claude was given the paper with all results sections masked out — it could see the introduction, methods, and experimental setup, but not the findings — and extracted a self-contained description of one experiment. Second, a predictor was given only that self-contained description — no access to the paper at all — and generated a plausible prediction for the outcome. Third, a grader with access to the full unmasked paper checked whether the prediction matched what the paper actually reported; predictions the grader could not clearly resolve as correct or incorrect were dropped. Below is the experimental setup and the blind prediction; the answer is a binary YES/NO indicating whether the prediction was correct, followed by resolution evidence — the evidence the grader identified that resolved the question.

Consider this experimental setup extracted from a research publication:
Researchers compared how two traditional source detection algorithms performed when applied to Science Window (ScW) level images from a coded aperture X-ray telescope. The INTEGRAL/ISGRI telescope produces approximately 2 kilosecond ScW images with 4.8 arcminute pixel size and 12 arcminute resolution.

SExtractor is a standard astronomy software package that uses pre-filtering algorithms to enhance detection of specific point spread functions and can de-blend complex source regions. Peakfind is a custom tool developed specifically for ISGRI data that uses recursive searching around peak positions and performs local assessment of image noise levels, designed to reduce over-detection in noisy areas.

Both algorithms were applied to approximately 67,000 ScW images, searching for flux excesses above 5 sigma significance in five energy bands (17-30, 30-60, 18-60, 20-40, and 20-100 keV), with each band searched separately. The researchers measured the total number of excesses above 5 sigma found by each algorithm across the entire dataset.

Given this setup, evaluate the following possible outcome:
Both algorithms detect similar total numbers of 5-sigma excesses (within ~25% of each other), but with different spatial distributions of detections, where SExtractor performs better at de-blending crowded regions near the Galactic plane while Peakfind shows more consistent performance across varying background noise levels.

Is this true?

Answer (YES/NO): NO